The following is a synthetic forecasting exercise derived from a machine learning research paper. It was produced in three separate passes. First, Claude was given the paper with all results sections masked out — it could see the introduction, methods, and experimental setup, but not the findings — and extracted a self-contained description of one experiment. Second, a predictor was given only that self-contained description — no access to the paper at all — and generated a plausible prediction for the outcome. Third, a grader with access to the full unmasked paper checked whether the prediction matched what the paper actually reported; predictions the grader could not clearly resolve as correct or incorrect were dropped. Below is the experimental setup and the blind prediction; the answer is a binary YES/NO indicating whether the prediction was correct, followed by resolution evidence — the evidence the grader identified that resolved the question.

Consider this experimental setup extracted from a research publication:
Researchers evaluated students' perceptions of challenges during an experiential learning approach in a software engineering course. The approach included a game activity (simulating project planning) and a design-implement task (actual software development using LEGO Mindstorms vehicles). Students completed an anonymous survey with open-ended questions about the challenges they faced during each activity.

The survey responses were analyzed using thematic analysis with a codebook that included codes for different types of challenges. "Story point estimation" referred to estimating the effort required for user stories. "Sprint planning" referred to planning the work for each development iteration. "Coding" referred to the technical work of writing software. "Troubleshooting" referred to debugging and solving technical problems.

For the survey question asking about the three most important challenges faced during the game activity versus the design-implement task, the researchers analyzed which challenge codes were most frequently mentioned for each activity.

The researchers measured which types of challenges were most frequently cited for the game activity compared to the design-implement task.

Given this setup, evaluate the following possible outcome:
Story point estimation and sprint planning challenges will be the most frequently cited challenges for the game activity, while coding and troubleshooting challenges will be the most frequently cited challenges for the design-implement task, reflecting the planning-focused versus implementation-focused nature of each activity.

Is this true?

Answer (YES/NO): YES